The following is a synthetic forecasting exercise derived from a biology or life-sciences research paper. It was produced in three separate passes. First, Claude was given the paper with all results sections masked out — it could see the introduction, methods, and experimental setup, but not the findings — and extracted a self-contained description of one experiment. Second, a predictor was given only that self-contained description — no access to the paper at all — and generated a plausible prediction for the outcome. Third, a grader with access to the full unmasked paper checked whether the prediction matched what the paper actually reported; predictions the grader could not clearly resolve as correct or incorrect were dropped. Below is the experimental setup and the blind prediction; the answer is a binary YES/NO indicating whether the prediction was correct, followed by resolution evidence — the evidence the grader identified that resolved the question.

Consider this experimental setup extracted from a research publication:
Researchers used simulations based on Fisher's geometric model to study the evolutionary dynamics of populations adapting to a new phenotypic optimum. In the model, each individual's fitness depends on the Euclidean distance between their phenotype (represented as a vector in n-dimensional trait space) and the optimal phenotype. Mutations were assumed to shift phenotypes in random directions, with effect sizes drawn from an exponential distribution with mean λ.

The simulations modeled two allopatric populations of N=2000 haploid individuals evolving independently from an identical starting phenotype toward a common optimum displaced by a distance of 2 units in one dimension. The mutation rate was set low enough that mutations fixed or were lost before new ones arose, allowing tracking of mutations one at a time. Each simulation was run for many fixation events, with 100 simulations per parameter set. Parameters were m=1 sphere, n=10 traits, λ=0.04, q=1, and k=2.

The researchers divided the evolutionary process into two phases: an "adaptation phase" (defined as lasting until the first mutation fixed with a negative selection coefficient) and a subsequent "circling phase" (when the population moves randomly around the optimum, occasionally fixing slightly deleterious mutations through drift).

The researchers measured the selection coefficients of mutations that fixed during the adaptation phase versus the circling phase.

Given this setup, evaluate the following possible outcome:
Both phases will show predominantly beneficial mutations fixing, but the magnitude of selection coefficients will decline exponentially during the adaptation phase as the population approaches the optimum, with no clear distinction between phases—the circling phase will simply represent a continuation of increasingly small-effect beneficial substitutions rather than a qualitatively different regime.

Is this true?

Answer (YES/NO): NO